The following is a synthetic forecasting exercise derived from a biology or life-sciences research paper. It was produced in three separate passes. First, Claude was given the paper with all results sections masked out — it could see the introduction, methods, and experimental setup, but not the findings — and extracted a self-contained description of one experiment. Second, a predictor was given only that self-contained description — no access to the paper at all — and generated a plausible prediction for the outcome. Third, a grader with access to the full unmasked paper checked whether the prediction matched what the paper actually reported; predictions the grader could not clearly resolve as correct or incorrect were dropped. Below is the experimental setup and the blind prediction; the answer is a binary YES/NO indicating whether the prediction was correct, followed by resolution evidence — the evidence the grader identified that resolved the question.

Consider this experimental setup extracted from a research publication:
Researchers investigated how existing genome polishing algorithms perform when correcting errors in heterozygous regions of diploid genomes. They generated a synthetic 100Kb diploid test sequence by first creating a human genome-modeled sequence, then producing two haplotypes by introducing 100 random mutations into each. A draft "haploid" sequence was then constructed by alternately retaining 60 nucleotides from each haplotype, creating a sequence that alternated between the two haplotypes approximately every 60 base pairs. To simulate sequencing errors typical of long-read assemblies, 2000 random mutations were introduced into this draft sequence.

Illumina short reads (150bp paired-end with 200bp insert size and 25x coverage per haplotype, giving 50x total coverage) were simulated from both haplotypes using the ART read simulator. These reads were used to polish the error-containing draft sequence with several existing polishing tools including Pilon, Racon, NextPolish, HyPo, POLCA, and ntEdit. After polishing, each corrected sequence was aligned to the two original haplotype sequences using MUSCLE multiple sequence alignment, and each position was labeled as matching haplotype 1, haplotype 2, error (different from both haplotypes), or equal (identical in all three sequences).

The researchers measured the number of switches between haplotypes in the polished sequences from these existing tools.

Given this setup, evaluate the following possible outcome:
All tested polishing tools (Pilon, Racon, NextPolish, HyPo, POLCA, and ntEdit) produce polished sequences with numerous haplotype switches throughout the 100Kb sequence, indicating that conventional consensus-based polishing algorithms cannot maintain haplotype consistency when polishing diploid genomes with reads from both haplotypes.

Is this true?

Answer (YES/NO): YES